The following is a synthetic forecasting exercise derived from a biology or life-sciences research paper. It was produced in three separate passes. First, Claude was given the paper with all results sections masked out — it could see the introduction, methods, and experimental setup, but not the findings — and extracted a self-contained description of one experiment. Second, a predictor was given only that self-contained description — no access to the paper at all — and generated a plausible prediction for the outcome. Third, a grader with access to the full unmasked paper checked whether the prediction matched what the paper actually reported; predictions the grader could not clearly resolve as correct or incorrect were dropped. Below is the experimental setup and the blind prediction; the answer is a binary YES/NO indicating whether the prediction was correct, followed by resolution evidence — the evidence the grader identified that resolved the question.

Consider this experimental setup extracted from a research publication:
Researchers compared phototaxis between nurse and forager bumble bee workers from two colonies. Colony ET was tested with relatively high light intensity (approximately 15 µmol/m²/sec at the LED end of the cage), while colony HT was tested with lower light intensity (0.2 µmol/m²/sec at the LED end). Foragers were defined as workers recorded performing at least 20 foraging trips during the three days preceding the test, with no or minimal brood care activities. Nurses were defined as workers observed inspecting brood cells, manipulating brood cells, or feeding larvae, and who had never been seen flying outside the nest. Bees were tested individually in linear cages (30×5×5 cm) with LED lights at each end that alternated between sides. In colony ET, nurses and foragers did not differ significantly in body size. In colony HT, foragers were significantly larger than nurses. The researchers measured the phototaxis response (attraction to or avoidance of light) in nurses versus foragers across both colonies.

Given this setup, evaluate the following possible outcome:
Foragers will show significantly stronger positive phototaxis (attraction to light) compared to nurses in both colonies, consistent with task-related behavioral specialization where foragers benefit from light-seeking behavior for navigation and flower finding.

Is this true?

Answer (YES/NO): NO